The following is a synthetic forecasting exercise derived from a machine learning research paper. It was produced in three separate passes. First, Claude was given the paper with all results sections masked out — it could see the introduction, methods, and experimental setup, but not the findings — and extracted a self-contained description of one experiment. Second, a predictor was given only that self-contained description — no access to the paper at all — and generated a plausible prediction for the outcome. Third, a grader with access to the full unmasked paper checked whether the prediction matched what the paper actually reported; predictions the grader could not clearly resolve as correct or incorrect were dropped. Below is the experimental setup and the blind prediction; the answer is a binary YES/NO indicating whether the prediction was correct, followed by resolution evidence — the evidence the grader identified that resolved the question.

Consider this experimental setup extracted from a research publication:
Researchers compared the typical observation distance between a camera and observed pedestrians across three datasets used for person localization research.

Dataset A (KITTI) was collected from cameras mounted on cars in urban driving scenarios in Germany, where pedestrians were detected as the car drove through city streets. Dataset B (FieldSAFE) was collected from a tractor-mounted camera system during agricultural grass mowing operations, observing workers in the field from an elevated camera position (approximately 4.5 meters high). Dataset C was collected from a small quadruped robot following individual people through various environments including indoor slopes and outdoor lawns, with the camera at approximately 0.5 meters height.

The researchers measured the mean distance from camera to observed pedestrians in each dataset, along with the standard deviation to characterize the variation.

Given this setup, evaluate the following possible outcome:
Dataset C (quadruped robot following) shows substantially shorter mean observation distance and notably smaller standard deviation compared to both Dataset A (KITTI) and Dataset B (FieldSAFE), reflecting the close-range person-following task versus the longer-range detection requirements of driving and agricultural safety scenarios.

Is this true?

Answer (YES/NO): NO